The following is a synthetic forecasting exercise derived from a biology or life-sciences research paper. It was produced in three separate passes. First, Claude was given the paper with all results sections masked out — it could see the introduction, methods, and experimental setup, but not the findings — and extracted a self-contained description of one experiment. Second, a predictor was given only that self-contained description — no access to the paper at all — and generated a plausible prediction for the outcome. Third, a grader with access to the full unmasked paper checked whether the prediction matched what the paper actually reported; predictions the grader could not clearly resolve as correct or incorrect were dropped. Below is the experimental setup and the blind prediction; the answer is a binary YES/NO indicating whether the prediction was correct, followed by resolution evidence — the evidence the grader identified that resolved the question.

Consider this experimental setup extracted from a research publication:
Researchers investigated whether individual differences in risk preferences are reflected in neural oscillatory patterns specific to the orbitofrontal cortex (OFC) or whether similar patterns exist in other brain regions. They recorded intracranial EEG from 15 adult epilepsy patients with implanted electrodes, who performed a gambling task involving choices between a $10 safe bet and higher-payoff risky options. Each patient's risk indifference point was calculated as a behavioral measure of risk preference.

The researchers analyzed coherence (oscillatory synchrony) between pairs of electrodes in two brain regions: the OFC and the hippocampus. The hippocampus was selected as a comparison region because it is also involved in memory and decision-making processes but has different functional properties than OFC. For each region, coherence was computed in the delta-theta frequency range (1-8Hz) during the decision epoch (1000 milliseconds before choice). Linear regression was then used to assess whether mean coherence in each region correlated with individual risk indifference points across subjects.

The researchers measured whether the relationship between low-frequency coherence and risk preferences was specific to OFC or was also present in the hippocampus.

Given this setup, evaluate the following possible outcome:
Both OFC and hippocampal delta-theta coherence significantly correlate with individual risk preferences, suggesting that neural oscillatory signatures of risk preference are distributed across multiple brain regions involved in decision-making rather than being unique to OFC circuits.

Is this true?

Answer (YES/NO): NO